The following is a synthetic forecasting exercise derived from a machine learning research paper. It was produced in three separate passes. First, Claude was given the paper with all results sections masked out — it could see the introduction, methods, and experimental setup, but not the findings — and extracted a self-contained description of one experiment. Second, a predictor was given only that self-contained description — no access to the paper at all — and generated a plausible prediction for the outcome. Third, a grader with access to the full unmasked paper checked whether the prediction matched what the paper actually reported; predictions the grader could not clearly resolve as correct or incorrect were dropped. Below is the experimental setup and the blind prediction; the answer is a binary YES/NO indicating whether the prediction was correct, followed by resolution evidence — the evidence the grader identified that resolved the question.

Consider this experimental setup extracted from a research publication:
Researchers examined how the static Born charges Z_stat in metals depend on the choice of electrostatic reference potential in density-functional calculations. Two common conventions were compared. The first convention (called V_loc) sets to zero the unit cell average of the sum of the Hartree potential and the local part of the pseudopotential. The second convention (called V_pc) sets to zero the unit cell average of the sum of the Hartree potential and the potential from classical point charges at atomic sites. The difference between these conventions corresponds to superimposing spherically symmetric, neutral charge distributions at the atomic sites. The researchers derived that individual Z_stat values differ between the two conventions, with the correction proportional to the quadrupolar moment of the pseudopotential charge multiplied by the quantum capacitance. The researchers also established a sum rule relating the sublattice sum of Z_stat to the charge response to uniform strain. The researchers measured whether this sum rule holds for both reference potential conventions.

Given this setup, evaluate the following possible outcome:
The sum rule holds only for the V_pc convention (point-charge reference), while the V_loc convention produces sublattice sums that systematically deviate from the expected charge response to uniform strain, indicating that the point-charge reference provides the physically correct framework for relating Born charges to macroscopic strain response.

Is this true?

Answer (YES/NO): NO